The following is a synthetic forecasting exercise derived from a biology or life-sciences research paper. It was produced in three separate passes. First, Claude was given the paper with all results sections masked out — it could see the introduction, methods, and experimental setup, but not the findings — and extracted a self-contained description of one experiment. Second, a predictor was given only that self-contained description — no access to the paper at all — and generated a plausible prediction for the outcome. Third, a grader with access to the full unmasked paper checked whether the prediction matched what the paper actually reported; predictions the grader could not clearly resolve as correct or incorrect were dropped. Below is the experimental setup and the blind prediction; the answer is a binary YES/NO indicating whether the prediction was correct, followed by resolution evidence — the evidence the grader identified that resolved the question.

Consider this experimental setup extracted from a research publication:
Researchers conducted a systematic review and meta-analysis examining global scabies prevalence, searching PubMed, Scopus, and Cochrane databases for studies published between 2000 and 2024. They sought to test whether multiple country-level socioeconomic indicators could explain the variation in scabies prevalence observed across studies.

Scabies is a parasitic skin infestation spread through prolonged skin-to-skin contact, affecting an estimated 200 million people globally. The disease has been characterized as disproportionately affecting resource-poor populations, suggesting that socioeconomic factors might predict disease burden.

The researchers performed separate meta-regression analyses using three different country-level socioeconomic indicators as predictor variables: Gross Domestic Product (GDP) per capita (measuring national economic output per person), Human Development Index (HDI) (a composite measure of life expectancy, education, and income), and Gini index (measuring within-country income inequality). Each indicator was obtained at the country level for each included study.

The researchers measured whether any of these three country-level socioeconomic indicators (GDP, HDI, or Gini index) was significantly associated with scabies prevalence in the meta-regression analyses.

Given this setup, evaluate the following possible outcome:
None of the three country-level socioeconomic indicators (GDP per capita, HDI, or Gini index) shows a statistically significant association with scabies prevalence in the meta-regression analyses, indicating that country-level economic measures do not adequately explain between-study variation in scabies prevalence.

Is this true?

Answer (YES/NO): YES